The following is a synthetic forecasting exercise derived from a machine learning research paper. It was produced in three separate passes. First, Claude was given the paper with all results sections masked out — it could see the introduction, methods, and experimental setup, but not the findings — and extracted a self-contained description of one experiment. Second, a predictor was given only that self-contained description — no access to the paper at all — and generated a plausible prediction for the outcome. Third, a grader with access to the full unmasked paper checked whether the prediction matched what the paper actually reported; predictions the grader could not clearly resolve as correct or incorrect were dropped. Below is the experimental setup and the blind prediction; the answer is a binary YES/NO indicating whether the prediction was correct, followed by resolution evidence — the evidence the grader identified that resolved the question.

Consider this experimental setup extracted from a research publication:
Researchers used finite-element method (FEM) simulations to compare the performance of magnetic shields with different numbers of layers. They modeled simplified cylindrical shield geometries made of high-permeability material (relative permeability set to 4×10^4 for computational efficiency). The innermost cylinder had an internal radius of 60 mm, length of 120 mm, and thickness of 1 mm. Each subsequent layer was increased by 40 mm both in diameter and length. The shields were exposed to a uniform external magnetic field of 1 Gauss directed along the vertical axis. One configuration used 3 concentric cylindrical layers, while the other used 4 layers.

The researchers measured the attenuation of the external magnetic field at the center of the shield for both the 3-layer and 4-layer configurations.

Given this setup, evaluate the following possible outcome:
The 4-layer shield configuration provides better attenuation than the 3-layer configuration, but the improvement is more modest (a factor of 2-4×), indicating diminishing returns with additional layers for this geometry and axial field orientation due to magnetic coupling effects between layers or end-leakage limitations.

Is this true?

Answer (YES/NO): YES